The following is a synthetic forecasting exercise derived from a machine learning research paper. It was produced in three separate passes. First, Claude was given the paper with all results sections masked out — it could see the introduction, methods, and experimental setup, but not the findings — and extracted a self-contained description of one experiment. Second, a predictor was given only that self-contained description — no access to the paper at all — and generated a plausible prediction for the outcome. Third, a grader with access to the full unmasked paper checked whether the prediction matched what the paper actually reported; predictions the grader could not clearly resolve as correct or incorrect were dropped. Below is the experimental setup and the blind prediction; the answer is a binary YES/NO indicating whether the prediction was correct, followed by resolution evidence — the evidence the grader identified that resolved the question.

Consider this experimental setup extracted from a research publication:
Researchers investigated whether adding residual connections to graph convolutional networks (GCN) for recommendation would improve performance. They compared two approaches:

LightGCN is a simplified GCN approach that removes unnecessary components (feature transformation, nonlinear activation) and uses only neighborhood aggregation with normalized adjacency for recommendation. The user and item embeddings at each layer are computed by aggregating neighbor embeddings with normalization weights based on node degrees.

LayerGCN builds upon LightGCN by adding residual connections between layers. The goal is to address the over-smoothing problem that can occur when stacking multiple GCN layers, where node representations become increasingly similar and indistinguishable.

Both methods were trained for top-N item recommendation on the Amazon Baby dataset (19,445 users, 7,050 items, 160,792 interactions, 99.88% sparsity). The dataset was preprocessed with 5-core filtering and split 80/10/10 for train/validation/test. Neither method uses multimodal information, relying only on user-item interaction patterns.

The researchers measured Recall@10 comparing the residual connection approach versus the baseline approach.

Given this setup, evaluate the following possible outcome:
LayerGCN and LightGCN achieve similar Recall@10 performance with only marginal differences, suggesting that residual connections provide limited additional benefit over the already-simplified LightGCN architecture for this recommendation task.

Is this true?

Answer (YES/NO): NO